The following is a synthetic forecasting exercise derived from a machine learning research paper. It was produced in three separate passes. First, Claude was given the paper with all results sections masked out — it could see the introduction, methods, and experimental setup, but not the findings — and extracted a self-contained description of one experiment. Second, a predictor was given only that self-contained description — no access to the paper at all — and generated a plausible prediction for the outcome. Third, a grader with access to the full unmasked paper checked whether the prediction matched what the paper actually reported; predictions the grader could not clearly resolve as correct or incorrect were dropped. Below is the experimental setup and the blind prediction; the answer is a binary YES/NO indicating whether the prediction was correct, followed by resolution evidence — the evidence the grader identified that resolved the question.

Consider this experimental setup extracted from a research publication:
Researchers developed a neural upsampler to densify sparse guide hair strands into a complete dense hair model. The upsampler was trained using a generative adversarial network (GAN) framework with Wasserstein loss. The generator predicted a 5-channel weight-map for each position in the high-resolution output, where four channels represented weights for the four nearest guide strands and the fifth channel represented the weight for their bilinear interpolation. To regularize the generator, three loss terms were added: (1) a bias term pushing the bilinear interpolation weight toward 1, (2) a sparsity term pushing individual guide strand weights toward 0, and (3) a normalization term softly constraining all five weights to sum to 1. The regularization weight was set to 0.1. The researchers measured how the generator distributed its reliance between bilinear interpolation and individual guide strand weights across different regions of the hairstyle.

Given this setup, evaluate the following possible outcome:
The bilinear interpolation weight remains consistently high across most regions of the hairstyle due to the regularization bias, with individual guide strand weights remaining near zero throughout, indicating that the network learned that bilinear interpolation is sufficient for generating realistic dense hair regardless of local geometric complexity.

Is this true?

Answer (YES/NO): NO